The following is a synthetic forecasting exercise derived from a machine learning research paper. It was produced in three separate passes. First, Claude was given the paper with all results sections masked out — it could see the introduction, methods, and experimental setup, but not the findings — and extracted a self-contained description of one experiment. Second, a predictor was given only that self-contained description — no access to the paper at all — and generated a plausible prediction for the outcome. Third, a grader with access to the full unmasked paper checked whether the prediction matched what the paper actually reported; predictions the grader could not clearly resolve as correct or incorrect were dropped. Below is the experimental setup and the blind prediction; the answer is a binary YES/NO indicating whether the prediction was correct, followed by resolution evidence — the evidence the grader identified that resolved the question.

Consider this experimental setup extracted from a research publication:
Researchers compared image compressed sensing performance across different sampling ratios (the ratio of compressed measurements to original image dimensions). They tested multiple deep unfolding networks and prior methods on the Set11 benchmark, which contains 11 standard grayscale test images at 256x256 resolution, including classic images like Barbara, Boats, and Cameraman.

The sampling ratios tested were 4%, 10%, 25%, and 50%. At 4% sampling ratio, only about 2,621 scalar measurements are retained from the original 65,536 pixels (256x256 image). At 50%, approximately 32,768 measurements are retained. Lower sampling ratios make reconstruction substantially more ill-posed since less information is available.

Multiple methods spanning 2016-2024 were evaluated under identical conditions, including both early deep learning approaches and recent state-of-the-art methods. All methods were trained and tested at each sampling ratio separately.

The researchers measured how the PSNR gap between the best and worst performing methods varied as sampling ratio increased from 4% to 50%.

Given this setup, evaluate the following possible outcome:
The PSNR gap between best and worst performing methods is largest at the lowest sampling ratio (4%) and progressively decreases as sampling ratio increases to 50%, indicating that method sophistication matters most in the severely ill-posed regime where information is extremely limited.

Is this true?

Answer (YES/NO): NO